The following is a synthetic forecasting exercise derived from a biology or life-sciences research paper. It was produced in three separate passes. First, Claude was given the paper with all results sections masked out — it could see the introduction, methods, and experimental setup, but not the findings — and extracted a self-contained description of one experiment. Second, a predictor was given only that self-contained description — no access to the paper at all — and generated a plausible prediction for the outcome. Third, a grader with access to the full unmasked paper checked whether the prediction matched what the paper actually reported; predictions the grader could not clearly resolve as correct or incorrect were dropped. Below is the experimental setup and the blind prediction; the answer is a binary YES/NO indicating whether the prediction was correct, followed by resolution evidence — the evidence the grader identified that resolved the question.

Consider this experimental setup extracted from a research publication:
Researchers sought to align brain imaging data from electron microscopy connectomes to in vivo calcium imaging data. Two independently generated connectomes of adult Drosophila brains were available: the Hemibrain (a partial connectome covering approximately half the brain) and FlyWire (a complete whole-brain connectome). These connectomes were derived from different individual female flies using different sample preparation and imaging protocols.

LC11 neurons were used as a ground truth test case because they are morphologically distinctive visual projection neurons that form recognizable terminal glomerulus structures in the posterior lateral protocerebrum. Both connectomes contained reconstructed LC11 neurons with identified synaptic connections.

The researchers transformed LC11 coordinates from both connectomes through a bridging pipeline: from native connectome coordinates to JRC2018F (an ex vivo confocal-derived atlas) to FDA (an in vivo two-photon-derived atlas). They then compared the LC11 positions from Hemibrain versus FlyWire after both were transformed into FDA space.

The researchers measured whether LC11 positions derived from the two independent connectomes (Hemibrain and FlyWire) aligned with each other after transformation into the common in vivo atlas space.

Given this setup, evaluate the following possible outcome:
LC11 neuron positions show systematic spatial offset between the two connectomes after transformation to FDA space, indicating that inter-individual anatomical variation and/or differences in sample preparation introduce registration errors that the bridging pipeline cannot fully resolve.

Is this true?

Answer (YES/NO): NO